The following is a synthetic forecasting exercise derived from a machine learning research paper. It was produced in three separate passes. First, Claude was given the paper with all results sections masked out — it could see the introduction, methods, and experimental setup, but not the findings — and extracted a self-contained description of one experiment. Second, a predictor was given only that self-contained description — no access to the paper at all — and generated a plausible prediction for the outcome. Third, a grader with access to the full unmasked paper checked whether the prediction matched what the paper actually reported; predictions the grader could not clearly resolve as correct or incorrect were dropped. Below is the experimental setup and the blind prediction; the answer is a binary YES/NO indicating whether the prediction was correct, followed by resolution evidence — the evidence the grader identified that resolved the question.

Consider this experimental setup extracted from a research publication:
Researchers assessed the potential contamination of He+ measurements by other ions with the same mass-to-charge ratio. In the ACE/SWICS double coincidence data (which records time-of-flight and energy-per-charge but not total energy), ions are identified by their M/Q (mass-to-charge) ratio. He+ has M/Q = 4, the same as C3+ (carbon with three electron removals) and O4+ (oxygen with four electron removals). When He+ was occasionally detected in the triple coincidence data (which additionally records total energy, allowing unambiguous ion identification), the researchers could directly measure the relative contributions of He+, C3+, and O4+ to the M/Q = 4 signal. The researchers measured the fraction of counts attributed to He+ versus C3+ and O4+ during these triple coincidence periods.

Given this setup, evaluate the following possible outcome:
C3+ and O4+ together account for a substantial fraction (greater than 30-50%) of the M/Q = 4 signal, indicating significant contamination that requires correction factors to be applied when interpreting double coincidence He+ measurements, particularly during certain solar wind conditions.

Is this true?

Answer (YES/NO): NO